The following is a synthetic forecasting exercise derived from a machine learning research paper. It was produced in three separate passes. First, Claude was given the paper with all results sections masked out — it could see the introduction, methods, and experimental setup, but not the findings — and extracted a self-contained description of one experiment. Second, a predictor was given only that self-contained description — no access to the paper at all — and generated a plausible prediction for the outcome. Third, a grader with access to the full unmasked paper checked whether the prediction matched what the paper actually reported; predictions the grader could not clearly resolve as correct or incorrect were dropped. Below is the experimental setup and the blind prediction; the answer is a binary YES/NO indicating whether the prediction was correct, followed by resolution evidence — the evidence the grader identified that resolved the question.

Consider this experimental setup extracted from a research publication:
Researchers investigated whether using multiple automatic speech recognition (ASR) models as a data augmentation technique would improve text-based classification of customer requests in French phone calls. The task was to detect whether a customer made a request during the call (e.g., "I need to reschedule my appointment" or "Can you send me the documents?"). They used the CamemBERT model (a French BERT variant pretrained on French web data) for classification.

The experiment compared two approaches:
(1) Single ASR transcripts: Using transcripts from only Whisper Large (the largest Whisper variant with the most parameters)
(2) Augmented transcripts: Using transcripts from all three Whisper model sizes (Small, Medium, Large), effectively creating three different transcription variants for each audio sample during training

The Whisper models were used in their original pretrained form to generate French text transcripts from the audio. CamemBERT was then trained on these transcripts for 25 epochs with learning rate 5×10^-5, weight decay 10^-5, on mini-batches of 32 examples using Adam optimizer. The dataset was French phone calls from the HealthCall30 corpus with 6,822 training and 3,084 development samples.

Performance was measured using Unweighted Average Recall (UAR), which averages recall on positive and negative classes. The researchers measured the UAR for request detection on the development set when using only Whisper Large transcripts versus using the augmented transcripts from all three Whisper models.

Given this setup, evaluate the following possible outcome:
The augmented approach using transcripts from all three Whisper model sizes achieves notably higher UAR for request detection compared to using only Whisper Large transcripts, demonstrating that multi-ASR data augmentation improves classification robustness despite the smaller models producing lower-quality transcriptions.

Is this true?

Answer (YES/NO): NO